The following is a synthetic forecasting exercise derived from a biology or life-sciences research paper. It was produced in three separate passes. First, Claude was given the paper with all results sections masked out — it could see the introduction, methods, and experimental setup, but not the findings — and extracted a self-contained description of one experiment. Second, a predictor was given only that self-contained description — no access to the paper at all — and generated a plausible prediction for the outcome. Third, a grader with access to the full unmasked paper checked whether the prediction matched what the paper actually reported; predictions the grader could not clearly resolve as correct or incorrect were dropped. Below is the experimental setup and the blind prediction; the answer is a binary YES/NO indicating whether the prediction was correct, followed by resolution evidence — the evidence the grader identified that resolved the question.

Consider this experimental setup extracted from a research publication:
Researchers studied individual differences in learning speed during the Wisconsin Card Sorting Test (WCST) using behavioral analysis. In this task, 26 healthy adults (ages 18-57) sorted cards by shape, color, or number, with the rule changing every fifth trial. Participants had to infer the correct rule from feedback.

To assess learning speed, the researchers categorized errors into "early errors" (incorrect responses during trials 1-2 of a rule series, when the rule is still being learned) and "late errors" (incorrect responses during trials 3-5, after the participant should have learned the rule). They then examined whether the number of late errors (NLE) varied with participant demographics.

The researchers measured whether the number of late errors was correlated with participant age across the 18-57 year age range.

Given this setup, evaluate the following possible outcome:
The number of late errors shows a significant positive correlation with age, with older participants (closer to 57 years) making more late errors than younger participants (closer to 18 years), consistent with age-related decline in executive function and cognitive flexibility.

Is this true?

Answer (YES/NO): NO